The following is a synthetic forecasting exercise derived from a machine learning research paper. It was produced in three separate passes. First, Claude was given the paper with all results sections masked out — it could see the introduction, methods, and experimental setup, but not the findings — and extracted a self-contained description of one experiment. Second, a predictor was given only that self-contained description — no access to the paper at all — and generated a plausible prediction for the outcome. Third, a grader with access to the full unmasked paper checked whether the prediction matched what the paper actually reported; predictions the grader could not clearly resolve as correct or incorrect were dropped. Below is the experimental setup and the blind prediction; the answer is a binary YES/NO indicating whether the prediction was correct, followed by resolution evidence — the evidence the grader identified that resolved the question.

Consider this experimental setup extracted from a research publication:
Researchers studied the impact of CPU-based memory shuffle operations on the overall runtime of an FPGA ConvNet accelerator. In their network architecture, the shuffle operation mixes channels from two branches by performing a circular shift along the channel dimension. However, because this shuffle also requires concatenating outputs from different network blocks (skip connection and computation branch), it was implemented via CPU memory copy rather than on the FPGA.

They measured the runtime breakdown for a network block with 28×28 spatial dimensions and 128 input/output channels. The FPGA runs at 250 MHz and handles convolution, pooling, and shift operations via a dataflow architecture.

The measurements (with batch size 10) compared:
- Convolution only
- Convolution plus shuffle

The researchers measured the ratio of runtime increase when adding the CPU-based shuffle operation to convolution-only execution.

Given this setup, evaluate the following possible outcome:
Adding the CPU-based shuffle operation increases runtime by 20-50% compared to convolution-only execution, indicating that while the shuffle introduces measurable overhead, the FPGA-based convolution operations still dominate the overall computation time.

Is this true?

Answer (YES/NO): NO